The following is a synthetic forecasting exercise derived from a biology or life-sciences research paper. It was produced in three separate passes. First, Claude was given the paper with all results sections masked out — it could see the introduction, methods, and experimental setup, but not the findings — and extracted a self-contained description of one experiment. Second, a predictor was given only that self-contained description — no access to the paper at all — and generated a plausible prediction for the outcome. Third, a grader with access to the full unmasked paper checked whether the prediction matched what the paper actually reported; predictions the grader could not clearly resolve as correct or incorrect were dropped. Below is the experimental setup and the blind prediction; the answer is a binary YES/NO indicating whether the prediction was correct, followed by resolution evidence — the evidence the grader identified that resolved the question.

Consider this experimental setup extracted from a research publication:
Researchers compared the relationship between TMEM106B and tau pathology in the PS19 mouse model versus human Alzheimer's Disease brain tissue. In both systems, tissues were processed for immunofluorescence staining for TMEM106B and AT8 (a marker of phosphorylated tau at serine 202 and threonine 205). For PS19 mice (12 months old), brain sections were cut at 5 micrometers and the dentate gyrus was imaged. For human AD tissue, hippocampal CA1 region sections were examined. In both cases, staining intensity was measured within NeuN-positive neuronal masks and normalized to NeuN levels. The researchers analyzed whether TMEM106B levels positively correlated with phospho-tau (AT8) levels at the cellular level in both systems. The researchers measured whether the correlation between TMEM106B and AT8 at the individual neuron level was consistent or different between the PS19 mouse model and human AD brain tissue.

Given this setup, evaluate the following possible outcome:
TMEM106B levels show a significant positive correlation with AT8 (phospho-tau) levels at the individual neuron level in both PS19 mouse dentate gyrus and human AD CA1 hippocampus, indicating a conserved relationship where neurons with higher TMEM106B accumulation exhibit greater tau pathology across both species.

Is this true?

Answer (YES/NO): NO